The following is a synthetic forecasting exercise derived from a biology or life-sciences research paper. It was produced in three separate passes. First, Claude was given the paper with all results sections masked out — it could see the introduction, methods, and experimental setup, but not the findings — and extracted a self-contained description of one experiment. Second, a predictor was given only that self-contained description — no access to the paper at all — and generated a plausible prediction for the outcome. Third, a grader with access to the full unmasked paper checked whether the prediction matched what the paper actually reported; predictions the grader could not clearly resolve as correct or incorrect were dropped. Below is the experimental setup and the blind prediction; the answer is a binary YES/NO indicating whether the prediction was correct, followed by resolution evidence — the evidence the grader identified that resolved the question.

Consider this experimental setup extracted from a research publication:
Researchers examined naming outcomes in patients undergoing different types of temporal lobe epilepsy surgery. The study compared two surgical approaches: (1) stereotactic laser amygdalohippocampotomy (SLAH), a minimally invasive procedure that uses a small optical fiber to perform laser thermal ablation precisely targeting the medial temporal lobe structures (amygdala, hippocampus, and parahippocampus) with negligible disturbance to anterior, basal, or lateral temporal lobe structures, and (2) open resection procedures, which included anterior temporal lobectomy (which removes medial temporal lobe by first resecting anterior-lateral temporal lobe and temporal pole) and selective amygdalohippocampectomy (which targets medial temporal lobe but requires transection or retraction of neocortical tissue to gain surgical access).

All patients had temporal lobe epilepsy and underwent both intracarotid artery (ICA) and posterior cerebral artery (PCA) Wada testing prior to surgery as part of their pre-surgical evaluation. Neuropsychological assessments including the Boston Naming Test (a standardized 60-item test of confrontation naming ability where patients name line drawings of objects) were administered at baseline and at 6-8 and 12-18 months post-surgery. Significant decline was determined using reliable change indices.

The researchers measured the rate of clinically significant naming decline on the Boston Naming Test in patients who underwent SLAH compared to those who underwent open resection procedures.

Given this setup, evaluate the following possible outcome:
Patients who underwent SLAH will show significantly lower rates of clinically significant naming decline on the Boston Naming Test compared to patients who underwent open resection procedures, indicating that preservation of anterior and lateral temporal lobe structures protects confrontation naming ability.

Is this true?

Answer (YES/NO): YES